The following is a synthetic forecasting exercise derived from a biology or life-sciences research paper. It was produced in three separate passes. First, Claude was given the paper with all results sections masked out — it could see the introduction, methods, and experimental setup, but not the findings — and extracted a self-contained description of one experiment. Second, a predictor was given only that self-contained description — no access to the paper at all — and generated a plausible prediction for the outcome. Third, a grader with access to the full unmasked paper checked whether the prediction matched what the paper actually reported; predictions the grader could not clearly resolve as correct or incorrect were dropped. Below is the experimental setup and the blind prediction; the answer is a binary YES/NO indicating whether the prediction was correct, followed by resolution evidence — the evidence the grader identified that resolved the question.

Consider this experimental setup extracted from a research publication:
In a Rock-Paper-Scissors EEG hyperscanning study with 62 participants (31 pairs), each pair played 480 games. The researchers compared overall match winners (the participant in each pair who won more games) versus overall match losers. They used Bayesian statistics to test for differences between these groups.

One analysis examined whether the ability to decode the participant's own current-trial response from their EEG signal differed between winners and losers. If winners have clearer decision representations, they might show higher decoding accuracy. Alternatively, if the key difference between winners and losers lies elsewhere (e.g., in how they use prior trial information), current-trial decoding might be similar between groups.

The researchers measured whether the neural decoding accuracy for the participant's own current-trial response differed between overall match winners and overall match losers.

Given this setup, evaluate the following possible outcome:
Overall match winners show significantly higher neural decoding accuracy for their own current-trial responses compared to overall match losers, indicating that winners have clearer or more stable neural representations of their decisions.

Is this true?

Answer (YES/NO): NO